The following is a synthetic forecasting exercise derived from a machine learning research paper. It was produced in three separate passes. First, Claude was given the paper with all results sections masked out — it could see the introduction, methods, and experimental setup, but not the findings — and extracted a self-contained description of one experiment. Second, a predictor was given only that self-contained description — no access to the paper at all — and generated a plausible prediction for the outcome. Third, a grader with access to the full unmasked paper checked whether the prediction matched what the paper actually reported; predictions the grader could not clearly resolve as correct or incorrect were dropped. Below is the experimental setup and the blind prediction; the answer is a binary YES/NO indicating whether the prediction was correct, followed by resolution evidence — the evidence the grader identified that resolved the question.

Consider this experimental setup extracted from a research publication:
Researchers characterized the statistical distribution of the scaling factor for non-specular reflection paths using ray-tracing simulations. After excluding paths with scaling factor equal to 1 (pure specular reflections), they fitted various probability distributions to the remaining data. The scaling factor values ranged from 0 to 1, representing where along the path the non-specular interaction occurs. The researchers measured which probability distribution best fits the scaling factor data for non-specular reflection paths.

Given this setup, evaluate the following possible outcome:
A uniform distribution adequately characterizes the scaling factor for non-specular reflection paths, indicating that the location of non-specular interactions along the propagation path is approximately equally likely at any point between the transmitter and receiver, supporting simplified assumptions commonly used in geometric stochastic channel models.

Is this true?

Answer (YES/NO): NO